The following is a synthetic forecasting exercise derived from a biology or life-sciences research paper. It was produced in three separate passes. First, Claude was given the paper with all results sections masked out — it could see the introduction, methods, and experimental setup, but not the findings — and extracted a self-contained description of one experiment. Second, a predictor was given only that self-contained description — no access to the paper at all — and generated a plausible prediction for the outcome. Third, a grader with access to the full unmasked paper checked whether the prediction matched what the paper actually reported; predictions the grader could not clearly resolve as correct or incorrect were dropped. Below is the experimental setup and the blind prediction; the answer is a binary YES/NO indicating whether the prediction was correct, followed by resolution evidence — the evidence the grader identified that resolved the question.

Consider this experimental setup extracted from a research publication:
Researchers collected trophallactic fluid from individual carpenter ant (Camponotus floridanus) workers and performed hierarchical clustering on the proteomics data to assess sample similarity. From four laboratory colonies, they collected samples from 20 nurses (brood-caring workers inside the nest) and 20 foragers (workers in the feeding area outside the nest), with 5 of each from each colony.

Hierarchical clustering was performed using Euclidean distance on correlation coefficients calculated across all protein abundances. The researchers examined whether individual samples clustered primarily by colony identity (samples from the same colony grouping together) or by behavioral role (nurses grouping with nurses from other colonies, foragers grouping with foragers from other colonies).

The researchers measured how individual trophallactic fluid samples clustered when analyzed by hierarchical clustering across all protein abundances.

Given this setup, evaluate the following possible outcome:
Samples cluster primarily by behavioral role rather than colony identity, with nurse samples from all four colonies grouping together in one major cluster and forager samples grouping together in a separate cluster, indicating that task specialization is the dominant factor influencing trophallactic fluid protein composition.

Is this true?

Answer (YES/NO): NO